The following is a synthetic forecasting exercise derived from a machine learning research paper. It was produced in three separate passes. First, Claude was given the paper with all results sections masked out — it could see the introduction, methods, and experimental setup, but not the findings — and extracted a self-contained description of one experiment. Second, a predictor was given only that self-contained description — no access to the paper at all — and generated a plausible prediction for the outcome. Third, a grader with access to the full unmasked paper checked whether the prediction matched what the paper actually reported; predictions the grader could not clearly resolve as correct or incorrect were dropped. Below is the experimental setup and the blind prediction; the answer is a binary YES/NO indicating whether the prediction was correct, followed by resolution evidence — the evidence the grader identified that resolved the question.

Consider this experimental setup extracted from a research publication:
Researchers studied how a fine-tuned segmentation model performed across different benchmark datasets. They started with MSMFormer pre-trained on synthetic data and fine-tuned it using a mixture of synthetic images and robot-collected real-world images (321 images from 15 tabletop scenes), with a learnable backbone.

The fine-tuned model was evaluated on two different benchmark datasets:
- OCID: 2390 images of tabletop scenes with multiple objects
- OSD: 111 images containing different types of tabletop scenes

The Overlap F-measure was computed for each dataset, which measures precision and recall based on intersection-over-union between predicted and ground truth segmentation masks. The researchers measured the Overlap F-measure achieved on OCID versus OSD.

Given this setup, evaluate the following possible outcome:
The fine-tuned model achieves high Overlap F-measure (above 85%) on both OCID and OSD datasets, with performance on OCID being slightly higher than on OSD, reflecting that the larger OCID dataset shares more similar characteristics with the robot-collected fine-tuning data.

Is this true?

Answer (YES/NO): NO